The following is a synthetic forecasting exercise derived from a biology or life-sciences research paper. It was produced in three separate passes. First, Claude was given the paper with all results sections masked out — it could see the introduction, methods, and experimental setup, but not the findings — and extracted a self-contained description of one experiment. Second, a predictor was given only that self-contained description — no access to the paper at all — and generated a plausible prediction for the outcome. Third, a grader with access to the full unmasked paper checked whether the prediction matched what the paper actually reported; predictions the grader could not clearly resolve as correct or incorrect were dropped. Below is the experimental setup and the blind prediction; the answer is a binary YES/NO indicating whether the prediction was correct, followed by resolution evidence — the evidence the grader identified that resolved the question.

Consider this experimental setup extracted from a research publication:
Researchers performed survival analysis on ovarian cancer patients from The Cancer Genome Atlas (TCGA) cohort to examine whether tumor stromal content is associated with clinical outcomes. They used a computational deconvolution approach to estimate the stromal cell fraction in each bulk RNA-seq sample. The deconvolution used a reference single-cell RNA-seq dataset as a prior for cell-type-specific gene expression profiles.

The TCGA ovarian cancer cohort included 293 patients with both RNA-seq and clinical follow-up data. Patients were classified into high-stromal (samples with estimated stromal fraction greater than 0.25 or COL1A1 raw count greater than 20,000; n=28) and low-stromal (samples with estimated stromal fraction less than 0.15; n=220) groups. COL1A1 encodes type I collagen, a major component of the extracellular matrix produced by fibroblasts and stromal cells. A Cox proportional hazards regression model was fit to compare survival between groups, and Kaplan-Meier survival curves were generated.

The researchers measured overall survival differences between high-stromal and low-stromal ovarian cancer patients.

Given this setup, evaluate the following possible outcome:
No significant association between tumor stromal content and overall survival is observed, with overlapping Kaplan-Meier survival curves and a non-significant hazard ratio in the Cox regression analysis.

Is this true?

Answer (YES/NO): NO